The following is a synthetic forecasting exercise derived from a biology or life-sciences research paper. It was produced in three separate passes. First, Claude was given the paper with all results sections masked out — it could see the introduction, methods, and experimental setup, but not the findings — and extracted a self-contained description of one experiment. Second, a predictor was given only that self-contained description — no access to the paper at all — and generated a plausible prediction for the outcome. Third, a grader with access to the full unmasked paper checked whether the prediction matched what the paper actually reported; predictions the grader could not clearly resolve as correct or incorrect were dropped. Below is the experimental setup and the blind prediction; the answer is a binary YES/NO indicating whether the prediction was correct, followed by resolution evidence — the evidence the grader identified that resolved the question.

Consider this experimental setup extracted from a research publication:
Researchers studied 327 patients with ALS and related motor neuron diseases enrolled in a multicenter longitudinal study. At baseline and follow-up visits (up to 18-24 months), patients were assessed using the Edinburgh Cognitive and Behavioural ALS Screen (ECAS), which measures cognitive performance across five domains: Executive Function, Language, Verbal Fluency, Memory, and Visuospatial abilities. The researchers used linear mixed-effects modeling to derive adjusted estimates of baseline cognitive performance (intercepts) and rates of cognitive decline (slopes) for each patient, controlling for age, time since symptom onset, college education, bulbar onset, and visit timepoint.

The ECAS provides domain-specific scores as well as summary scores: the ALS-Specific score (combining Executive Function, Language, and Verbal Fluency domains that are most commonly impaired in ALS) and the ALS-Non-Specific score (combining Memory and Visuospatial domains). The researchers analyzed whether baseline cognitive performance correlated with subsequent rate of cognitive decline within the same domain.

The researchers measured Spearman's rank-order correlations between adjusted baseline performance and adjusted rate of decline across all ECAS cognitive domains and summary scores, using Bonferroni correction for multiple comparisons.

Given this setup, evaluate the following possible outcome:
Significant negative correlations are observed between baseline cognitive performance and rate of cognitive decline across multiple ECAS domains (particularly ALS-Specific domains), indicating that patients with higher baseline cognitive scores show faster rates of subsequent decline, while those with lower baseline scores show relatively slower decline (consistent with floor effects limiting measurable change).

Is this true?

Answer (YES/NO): NO